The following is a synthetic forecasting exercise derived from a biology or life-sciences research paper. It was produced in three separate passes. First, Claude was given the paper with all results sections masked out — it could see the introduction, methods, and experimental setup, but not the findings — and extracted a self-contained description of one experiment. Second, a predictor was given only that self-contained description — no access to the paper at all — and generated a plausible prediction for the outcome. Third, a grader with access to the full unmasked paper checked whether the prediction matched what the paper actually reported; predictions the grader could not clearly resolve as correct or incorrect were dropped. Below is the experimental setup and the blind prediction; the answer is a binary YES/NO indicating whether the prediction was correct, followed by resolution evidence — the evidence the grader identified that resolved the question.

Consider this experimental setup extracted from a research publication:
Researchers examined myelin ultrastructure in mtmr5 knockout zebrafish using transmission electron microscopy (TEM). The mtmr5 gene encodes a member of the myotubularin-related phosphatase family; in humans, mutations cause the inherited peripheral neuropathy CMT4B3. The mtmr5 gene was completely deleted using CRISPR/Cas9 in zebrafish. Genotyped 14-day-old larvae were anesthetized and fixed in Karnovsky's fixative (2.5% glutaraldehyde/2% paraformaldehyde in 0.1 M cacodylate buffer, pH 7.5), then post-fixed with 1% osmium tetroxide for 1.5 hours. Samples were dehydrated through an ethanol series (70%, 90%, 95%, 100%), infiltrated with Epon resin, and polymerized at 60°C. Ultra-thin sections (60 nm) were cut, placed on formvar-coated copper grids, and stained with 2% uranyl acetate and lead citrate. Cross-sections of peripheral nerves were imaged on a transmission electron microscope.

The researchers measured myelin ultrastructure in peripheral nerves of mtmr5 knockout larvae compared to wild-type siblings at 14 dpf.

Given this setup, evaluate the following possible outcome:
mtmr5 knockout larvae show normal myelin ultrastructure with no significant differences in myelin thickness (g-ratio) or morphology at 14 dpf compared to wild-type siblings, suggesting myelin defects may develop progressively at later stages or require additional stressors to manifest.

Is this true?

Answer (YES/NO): NO